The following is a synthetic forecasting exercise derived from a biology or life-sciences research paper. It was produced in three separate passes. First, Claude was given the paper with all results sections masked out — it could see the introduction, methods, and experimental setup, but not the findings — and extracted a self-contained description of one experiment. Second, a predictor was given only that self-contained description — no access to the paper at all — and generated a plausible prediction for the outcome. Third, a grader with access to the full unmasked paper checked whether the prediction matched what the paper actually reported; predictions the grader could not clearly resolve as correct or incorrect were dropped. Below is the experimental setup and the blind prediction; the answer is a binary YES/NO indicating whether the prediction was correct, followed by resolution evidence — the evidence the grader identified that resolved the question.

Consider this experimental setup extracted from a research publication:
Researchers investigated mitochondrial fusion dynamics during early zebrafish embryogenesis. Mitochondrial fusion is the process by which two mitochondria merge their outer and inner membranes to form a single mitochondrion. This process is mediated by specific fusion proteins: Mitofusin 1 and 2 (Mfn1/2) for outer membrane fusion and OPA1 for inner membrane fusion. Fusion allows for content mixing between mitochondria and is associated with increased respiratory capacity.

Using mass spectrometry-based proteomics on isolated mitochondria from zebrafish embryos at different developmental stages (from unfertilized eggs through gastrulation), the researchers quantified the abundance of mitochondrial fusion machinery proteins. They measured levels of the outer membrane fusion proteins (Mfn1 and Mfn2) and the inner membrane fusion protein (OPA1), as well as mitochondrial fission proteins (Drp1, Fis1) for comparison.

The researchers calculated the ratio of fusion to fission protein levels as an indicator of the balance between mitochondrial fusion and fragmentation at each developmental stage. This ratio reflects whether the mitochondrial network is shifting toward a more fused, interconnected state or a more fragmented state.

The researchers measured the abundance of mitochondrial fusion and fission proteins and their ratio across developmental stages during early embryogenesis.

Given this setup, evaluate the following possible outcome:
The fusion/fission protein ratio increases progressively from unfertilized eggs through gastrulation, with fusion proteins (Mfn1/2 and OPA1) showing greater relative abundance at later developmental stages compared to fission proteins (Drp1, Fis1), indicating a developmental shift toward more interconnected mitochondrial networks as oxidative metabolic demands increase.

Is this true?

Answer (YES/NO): NO